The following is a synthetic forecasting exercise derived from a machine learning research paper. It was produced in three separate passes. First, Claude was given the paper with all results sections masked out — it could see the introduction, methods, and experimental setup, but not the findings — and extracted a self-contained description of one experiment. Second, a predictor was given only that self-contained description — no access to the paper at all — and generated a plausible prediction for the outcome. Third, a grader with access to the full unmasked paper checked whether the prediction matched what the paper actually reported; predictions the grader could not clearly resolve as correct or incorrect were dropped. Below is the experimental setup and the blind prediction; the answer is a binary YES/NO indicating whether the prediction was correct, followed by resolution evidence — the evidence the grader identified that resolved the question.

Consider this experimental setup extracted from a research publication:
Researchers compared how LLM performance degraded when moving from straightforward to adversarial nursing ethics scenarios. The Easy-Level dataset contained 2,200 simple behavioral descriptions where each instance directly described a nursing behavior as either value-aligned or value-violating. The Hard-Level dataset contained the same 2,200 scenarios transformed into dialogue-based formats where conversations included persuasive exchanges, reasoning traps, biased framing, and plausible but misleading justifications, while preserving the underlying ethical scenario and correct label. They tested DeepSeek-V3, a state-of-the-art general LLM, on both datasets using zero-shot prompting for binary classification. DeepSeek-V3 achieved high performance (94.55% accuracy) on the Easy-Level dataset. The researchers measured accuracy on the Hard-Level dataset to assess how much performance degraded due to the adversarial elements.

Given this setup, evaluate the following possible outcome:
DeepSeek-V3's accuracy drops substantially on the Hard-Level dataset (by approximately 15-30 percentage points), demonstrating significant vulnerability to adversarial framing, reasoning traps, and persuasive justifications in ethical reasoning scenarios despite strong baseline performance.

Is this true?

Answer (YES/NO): NO